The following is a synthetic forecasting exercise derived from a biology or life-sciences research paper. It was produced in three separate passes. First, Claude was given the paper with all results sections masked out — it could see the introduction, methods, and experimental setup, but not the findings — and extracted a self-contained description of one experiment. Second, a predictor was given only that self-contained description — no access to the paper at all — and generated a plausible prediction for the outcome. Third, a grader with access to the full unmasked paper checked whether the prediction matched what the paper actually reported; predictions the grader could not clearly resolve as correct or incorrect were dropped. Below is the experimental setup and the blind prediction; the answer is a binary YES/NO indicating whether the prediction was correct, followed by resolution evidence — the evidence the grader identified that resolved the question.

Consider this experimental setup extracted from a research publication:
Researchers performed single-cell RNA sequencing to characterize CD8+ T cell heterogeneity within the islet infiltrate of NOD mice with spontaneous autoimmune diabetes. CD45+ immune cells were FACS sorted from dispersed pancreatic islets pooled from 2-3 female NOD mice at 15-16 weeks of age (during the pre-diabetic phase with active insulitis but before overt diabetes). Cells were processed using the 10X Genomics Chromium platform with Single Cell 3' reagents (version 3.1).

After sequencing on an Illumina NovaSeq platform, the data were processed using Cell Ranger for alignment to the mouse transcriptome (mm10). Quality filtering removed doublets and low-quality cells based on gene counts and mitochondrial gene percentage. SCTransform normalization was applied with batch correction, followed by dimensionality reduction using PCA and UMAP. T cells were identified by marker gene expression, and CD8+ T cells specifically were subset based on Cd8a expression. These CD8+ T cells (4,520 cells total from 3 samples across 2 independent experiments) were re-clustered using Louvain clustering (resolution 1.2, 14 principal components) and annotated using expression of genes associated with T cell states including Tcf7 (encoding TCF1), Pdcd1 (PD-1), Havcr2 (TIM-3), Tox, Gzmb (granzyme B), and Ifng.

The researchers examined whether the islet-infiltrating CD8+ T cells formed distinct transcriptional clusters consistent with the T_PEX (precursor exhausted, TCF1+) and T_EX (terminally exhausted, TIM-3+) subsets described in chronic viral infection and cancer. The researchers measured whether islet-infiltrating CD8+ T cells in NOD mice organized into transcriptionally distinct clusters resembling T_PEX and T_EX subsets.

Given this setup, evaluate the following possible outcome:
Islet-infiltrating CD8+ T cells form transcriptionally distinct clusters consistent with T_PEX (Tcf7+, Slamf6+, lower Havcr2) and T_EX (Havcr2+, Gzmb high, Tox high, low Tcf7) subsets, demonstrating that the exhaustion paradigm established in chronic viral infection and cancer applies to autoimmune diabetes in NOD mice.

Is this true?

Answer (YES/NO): YES